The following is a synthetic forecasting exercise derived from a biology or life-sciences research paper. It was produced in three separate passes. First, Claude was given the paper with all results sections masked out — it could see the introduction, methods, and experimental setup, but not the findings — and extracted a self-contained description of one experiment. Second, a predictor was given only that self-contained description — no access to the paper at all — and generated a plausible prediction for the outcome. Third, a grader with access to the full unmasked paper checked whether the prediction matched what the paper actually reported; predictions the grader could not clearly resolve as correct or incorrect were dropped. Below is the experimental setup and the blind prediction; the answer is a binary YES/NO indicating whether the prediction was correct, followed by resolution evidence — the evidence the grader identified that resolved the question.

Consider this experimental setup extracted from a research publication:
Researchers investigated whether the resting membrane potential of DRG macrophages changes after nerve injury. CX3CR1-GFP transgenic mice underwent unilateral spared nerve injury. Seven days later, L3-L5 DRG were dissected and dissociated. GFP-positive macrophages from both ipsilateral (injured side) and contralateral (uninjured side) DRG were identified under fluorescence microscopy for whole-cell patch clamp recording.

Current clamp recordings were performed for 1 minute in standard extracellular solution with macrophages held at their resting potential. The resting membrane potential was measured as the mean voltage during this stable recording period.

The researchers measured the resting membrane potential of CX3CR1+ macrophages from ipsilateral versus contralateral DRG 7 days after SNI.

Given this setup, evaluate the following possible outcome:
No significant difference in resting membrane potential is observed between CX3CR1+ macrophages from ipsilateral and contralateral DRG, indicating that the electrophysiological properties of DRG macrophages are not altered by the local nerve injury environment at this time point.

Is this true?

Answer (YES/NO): YES